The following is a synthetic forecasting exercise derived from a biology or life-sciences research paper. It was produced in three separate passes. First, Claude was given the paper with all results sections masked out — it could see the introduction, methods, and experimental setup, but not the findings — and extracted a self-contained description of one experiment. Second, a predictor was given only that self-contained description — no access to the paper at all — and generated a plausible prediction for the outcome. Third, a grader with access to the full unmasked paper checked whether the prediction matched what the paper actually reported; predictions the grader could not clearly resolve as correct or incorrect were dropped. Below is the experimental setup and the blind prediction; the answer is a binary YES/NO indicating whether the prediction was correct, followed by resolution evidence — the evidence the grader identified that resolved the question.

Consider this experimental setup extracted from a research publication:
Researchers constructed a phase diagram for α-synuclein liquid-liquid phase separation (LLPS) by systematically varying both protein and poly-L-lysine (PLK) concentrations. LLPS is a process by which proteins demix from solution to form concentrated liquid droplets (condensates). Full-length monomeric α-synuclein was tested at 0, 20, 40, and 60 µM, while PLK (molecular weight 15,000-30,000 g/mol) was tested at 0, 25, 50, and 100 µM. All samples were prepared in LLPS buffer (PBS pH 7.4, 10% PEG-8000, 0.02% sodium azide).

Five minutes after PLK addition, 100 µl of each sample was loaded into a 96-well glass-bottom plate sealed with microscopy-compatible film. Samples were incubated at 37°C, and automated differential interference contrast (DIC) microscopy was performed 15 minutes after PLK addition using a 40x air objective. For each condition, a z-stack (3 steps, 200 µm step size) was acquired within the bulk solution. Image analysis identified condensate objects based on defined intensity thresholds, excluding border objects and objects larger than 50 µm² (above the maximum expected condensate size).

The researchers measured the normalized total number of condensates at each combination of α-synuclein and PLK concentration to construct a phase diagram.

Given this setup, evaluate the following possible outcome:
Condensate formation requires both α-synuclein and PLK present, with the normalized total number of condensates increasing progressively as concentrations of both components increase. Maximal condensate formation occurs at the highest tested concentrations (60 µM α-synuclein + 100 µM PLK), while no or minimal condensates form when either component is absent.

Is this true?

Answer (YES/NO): NO